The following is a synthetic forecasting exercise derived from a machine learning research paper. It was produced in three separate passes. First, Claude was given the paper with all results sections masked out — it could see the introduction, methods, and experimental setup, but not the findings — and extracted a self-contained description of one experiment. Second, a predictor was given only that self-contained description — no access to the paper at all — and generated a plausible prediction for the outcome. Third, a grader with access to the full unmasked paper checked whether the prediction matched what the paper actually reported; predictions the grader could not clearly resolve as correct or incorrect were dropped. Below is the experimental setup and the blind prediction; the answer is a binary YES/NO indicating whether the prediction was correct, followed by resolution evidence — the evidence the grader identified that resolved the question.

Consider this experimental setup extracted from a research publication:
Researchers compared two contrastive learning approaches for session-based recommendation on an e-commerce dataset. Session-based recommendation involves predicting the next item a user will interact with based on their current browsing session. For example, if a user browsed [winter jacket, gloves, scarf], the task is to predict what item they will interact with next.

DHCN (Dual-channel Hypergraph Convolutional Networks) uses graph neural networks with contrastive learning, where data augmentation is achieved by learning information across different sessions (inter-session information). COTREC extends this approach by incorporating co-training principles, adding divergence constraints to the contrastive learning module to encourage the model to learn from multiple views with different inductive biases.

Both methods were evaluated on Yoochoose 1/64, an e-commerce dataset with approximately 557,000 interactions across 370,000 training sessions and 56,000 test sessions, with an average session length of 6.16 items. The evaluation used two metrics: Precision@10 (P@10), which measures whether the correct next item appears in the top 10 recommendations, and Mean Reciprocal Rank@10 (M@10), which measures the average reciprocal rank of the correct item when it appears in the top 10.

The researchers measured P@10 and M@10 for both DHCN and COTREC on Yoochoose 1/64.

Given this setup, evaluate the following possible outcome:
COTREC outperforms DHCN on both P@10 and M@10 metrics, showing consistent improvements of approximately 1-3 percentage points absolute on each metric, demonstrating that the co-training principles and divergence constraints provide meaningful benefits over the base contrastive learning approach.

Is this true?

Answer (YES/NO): NO